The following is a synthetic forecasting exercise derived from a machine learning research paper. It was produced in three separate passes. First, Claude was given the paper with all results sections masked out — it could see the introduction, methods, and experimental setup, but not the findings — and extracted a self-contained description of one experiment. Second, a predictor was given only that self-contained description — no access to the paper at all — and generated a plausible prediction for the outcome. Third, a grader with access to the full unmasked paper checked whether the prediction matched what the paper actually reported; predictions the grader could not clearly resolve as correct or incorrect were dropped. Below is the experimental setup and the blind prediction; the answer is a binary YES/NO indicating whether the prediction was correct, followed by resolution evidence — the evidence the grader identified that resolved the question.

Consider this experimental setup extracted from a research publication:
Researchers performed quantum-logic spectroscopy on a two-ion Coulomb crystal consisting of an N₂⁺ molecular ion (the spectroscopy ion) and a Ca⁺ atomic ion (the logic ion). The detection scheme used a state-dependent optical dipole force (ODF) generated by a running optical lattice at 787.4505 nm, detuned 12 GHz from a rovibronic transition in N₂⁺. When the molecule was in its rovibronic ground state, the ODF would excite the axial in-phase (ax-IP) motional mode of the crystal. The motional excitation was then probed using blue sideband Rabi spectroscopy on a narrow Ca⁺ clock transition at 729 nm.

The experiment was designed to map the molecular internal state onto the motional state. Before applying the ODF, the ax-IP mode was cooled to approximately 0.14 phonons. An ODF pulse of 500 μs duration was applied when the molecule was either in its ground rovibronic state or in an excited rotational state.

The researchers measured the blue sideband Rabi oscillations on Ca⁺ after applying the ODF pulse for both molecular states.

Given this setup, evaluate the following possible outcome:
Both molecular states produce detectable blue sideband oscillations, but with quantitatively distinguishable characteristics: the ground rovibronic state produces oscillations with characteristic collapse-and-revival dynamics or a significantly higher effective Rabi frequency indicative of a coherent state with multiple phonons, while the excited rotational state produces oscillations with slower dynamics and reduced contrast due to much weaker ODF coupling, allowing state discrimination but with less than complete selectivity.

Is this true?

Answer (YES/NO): NO